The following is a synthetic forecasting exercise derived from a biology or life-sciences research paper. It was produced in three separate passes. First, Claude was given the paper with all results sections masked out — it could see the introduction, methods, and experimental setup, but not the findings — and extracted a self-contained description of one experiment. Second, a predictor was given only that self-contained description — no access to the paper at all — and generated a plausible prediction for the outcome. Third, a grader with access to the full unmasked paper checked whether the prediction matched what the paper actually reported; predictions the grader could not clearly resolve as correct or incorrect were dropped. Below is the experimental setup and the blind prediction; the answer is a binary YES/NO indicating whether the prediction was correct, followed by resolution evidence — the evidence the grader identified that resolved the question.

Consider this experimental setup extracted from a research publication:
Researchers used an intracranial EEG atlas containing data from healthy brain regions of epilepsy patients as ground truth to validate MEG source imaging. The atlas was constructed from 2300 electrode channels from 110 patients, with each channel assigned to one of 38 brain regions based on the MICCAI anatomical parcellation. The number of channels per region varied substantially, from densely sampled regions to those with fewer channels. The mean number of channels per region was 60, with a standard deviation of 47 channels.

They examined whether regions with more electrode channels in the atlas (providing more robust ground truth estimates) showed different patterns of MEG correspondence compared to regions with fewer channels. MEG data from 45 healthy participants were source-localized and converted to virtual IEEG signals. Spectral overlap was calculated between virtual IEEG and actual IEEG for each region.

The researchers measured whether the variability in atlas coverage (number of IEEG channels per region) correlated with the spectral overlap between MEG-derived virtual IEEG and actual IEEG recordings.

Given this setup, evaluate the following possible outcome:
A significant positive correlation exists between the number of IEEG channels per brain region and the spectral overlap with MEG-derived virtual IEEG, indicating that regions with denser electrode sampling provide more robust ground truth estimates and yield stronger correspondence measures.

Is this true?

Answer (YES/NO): NO